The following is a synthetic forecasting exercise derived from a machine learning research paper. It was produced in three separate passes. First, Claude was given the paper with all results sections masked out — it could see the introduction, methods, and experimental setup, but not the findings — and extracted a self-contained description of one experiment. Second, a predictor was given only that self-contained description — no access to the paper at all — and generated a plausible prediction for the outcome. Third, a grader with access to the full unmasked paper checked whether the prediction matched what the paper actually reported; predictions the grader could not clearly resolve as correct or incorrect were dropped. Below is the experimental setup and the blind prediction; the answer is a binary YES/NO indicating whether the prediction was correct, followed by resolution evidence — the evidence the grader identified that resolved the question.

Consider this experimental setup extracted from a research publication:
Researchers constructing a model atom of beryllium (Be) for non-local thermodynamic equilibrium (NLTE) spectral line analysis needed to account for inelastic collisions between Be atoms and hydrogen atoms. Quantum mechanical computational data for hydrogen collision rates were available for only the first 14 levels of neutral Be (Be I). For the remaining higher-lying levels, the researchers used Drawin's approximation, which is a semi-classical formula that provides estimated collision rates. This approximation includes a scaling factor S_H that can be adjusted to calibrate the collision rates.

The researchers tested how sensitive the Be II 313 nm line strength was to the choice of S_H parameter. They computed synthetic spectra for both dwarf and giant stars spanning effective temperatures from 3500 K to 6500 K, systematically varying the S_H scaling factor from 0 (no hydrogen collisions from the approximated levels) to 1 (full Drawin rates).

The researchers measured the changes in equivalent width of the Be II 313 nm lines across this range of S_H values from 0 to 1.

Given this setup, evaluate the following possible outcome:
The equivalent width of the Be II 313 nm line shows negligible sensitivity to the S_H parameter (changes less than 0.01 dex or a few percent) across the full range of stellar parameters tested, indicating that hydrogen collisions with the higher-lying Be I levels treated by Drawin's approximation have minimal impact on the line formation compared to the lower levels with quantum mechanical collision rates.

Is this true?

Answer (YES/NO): YES